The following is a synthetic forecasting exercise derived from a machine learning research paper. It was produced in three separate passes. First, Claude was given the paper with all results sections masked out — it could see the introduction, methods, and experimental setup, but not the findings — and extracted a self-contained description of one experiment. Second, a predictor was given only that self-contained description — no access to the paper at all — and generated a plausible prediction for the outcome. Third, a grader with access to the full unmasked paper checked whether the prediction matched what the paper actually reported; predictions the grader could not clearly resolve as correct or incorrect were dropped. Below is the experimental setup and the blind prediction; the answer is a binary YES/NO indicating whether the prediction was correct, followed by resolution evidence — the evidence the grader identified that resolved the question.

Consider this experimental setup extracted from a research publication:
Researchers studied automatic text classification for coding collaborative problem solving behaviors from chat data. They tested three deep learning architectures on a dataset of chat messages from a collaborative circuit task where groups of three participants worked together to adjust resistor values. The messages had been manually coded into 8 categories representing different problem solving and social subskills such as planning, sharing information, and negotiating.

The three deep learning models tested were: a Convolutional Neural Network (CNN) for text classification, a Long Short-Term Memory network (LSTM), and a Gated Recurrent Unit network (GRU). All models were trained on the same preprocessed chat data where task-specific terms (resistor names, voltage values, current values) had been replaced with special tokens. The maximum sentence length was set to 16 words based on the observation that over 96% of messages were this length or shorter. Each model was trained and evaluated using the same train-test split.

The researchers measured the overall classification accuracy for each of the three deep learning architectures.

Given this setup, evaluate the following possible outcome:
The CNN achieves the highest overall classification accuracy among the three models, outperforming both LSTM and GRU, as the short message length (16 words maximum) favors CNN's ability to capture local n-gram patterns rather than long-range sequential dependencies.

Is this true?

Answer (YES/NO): NO